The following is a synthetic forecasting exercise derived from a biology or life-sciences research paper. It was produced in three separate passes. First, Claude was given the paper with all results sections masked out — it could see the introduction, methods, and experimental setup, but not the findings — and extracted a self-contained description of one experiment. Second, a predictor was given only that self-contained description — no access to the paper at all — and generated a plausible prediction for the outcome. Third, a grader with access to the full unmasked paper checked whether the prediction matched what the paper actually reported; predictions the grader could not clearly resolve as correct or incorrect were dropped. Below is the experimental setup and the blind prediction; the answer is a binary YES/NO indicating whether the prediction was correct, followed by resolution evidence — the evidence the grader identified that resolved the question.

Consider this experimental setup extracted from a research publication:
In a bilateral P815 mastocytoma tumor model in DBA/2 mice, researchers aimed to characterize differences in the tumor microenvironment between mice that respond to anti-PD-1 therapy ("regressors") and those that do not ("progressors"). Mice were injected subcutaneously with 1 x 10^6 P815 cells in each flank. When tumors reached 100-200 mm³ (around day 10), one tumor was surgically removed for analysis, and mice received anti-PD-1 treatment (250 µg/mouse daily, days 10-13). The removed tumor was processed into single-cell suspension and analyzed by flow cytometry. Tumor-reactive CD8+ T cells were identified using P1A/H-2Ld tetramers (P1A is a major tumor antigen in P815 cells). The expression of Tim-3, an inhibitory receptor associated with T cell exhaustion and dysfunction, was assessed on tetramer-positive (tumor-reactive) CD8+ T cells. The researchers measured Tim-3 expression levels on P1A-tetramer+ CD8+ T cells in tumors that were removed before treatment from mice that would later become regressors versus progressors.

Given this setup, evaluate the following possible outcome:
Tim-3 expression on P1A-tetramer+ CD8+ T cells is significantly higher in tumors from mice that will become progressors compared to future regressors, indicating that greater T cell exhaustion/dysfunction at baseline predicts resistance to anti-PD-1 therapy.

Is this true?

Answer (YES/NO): NO